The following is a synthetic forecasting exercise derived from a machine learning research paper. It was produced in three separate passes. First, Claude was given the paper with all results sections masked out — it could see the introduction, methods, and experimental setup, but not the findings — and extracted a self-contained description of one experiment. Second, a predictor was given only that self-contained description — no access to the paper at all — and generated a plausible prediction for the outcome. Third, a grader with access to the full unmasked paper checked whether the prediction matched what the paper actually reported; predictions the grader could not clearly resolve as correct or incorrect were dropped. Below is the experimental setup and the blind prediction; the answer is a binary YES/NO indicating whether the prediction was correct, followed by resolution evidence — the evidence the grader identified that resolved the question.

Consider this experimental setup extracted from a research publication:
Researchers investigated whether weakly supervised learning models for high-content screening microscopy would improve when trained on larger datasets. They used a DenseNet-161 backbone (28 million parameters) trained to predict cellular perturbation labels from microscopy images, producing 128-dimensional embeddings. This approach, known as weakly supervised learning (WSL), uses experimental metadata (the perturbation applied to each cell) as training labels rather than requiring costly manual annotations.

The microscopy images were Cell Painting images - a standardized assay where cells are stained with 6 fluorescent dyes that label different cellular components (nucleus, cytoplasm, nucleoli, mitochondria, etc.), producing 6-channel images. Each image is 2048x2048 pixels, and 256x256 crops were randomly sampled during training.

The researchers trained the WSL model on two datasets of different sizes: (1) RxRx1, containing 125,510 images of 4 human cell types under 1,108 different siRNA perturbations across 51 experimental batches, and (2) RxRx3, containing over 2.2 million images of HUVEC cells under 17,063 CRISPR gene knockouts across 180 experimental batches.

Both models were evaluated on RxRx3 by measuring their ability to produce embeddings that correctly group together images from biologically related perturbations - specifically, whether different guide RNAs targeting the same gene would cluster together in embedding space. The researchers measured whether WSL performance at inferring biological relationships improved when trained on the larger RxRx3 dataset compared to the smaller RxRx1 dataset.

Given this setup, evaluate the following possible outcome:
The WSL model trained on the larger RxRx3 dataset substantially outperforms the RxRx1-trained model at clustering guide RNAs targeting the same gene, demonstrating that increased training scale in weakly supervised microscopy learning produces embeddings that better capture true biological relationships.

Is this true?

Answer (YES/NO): NO